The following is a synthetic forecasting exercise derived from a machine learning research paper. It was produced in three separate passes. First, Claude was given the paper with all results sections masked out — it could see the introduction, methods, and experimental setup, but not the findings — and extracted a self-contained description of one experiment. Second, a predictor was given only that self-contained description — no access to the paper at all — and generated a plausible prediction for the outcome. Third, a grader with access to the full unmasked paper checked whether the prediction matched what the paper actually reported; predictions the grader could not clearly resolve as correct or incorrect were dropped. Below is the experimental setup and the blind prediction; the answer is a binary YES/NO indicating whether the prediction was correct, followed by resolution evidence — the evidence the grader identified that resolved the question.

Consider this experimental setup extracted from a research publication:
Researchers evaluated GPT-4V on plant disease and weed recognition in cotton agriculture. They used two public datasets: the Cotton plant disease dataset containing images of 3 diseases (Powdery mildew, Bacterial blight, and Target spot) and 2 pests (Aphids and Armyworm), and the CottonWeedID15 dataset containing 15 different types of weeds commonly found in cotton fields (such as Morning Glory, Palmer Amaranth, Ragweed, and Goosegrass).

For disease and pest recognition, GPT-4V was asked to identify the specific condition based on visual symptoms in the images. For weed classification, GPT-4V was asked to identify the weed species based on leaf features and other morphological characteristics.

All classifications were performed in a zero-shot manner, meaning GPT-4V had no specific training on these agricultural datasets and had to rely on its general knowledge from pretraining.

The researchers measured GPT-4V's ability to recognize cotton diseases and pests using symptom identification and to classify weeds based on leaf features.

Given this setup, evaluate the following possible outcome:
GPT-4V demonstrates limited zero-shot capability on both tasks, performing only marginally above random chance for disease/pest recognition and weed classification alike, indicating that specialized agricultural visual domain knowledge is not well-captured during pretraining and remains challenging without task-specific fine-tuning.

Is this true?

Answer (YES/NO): NO